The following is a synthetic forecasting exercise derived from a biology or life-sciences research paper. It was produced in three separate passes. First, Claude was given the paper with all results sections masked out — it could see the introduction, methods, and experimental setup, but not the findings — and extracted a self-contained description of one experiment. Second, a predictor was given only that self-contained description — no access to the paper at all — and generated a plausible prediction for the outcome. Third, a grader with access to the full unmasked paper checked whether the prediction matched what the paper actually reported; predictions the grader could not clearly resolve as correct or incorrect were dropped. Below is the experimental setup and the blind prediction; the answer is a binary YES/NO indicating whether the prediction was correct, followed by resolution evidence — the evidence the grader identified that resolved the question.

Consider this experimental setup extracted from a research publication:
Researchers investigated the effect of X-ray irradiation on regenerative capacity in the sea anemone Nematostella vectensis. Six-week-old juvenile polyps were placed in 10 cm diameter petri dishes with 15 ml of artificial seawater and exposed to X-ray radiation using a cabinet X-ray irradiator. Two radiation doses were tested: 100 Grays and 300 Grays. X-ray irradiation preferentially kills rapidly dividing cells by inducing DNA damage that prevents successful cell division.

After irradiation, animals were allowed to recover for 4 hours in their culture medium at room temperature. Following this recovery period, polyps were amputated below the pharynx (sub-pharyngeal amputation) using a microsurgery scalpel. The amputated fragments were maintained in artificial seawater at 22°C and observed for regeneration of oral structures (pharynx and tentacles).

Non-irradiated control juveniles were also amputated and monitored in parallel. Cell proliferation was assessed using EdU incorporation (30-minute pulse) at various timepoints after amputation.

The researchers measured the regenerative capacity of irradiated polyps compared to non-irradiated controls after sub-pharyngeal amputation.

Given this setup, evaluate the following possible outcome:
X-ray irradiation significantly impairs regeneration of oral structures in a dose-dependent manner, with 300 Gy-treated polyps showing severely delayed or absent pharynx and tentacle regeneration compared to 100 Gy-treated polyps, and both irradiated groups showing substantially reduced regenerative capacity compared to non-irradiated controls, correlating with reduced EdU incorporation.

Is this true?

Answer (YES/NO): NO